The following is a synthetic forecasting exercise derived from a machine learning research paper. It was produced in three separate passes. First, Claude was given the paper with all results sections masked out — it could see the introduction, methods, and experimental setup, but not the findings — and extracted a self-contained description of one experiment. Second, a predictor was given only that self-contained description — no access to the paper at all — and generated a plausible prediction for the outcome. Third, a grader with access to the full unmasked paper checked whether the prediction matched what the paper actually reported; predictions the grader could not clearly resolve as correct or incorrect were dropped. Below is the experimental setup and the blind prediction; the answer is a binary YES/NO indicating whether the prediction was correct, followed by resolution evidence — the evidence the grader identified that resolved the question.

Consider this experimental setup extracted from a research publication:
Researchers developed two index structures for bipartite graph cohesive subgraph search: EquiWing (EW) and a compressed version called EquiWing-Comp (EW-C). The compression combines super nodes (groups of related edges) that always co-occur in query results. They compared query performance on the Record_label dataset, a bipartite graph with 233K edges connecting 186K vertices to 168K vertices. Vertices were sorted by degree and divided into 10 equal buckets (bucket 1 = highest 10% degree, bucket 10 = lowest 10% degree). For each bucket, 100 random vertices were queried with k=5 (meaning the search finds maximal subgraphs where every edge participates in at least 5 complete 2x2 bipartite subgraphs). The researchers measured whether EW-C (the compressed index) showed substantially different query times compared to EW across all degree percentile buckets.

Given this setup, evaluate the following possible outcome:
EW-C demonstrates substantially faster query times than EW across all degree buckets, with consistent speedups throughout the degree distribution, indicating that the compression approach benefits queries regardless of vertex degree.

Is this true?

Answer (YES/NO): NO